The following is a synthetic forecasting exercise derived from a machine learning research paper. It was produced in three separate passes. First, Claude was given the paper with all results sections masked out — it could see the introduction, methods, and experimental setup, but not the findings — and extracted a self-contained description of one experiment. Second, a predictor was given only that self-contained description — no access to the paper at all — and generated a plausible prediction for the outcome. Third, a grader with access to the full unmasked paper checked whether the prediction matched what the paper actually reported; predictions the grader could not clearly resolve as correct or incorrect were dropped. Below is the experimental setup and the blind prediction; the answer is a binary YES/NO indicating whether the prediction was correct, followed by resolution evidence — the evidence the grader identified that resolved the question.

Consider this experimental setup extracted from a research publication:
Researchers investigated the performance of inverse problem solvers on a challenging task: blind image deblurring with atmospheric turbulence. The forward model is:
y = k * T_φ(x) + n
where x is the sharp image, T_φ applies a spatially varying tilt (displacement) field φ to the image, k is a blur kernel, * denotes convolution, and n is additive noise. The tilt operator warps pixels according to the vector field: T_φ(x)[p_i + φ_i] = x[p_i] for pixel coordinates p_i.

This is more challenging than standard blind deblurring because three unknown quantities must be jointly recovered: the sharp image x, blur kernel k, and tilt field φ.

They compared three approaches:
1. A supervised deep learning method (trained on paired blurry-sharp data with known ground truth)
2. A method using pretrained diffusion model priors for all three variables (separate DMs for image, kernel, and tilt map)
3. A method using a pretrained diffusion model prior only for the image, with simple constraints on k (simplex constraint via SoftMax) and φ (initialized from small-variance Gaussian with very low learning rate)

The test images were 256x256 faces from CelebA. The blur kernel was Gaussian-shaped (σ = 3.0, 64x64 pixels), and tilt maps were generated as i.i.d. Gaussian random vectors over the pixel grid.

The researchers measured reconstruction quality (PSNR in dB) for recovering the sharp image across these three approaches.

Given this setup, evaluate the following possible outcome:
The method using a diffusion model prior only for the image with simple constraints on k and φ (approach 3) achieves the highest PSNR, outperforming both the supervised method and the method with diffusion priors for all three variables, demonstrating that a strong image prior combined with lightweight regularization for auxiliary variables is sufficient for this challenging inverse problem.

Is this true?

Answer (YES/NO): YES